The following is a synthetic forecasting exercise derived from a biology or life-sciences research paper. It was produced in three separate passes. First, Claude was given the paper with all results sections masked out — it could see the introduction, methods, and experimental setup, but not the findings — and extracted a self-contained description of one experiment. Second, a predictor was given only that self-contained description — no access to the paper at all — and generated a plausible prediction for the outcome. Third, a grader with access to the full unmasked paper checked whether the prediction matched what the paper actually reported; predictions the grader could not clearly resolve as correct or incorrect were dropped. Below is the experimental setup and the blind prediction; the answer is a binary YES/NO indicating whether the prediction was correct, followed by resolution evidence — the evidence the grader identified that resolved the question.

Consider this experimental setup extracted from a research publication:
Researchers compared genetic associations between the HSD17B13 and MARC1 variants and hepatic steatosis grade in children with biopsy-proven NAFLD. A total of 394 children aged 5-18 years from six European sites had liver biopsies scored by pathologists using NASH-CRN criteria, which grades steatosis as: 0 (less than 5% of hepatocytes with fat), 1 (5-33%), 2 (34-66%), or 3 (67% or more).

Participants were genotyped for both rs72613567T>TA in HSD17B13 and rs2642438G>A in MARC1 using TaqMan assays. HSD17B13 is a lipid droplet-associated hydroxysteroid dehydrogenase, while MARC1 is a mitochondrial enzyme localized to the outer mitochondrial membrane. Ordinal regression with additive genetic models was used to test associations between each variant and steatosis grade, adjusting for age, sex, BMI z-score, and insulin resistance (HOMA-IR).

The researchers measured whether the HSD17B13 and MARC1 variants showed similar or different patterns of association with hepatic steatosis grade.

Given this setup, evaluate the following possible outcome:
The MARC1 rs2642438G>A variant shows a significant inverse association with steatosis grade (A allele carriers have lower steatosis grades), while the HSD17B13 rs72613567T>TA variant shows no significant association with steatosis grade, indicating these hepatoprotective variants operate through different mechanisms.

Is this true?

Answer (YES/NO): YES